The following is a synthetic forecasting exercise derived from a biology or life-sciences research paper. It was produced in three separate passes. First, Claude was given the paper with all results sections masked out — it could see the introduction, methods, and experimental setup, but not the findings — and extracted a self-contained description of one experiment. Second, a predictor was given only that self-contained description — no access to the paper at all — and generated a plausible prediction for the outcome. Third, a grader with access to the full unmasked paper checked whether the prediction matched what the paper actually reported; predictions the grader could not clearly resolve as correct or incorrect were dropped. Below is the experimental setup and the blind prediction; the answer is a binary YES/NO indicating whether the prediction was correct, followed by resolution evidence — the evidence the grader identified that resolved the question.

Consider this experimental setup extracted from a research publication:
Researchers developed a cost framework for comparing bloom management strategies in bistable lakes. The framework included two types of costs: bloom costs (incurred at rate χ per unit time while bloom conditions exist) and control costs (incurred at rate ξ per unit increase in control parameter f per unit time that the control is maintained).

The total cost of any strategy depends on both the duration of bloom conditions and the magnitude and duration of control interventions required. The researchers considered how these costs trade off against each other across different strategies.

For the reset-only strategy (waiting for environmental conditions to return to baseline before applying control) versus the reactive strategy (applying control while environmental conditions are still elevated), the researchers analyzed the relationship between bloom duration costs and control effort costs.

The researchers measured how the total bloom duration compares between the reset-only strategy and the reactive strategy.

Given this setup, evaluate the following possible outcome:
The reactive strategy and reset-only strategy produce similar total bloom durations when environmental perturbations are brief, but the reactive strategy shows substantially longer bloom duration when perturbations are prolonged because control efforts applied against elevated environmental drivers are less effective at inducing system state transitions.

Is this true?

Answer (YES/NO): NO